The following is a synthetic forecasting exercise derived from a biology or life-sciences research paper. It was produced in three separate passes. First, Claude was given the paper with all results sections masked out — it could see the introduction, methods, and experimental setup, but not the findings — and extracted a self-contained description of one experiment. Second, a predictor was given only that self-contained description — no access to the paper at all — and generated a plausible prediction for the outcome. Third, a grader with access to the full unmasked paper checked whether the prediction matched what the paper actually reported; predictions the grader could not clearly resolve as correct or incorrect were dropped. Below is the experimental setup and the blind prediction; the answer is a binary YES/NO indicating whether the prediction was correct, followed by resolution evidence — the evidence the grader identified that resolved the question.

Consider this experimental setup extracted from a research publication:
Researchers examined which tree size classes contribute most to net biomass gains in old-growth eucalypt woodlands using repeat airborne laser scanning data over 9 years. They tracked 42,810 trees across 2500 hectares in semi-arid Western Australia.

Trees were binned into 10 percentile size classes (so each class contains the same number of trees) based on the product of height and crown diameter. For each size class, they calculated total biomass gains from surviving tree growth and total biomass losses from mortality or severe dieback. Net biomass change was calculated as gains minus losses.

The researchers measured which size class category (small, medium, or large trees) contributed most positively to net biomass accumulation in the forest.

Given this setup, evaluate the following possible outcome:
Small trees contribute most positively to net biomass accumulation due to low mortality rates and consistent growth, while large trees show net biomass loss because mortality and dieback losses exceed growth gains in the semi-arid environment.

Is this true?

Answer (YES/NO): NO